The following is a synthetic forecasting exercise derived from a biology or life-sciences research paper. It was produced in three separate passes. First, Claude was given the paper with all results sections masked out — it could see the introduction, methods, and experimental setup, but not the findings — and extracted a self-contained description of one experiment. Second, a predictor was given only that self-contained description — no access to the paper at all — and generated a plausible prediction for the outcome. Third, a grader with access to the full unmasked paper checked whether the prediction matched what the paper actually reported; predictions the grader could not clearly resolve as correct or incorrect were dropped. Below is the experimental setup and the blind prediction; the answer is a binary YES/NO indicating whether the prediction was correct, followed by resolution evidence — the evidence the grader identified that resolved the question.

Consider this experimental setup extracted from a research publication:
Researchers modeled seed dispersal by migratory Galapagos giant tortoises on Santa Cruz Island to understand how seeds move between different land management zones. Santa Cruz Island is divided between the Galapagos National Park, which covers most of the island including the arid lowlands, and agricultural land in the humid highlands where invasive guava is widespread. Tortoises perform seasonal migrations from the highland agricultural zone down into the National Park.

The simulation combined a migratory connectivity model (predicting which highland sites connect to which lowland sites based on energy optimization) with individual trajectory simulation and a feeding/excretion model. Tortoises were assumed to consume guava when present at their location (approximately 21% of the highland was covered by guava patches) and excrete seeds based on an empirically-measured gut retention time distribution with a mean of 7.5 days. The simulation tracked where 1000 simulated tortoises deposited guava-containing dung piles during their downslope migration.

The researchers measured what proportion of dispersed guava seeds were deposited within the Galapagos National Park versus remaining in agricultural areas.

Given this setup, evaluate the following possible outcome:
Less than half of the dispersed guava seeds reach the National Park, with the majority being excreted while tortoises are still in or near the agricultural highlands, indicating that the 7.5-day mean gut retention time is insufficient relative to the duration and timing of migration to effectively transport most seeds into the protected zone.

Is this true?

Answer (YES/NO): NO